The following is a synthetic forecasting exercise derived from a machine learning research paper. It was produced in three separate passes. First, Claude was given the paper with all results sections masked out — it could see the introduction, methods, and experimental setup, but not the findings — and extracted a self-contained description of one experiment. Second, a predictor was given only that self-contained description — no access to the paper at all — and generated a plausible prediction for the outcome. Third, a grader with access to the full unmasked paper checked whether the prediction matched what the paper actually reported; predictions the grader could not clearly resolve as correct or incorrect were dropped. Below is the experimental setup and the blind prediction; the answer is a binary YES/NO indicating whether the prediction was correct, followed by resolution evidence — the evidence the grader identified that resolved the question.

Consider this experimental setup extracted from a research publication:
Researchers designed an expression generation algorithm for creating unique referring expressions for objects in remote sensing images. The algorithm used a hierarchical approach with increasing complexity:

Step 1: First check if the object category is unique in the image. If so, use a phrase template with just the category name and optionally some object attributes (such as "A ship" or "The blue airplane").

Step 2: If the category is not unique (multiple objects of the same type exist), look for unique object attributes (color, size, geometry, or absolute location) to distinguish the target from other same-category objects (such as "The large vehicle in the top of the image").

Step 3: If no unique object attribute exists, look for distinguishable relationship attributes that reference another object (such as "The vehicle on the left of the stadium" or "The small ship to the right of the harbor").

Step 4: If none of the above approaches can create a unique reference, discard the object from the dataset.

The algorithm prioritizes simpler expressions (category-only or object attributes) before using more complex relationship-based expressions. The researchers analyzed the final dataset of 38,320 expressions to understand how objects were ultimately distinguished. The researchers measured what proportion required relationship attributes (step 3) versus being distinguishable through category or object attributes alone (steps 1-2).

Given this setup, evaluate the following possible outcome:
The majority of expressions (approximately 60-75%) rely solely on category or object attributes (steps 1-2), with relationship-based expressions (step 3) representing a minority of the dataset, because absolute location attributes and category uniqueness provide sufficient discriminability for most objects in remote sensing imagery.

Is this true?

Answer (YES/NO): NO